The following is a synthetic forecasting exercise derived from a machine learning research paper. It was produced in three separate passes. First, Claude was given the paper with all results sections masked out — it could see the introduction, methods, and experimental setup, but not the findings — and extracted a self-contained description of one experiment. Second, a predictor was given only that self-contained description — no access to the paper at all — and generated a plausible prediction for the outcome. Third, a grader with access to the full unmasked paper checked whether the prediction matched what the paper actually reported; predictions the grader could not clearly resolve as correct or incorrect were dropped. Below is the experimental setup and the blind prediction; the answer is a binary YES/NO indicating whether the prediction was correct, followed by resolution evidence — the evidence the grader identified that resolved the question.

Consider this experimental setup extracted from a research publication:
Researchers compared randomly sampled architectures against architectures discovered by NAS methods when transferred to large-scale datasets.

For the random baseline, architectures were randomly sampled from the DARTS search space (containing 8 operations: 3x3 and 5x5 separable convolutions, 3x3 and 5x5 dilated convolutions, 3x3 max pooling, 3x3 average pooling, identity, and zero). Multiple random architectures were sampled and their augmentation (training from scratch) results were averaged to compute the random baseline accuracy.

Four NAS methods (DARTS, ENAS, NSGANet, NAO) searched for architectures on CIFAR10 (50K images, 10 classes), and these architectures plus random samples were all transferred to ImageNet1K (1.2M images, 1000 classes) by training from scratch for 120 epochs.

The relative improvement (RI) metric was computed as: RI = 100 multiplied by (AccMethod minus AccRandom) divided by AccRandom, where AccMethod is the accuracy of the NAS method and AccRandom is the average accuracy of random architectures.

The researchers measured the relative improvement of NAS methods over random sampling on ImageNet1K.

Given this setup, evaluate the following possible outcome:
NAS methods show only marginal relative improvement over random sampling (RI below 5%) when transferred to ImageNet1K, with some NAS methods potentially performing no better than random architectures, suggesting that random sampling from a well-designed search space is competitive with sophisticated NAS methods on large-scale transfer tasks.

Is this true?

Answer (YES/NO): NO